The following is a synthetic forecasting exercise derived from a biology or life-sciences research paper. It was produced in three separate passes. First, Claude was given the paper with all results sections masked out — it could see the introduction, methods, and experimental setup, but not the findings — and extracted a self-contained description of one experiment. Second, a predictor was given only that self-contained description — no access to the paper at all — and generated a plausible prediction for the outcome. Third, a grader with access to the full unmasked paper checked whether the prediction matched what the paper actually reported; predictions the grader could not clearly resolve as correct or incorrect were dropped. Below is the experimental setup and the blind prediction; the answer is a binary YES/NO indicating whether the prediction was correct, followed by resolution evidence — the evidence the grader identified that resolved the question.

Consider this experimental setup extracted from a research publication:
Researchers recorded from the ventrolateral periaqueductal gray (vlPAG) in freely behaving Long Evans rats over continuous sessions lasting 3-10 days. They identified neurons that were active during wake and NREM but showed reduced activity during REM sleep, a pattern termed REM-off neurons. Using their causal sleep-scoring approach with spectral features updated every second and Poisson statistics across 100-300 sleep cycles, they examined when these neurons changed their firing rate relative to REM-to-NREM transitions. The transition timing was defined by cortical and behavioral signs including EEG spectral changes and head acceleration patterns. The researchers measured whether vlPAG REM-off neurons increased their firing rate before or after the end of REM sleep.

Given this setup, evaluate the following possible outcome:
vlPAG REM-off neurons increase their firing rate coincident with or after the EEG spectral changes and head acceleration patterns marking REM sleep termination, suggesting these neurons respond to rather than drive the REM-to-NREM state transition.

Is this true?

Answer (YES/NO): NO